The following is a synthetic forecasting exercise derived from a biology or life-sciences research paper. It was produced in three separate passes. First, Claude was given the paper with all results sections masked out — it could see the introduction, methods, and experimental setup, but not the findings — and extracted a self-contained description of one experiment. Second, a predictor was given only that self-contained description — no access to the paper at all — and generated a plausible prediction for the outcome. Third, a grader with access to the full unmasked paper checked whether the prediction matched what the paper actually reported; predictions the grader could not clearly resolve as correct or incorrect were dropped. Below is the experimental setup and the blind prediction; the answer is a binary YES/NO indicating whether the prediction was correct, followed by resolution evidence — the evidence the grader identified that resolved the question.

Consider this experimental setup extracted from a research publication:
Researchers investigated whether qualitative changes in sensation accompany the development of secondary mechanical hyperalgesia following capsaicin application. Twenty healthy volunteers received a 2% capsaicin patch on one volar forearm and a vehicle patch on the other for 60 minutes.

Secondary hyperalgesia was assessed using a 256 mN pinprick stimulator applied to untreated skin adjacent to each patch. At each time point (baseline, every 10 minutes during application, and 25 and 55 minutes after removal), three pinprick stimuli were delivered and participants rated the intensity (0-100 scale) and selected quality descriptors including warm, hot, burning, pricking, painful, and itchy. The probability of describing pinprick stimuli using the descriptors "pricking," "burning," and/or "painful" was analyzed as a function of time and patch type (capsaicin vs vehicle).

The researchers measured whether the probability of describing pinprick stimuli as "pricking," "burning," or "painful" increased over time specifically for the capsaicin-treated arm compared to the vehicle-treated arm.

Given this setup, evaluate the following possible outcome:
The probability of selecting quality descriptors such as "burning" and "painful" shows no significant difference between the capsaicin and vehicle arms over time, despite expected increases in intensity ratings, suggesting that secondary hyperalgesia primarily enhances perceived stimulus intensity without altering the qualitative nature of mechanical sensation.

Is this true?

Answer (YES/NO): NO